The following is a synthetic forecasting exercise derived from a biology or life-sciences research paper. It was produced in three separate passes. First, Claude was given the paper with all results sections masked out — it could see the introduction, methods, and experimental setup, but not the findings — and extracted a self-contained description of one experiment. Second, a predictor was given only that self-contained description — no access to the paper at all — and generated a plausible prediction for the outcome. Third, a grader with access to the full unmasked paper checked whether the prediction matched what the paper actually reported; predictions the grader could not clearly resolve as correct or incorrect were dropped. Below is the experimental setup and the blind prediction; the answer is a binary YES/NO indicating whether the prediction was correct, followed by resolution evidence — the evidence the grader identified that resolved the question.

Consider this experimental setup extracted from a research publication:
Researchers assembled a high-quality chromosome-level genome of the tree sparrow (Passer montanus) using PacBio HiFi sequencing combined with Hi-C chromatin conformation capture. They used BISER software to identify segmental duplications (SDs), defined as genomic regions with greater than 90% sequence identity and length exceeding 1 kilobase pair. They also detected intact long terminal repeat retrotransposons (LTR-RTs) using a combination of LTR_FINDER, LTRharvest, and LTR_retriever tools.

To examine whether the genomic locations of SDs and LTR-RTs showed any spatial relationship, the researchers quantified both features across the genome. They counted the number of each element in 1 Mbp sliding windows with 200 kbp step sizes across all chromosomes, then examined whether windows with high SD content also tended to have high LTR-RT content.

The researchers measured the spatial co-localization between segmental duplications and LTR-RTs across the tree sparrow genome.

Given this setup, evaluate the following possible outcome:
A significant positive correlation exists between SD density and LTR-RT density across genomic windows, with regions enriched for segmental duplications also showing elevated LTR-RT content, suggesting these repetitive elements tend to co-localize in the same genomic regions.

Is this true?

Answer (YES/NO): YES